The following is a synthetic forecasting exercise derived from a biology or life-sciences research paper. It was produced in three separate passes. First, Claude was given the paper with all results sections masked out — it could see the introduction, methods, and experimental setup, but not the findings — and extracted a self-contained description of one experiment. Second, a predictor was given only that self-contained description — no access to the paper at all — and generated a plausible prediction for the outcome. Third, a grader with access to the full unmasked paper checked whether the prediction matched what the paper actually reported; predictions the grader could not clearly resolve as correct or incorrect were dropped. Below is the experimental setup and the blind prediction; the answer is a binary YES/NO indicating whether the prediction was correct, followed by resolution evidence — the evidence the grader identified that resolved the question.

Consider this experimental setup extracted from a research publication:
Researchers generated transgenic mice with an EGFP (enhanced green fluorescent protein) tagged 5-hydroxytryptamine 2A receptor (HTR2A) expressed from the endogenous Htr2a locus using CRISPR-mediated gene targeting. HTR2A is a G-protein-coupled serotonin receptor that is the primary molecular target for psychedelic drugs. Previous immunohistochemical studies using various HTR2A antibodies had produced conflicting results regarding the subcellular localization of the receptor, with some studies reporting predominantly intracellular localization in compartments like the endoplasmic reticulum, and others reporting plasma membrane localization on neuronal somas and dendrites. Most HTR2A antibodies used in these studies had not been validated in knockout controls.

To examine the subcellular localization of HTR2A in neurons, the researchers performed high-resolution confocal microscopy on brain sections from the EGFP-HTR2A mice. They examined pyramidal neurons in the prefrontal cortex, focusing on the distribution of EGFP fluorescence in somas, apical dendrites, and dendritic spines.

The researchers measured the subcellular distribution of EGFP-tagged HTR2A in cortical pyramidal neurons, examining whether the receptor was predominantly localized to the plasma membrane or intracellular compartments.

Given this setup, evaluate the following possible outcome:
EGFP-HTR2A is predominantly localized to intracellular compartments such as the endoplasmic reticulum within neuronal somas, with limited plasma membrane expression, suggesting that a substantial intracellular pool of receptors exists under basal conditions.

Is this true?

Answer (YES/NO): NO